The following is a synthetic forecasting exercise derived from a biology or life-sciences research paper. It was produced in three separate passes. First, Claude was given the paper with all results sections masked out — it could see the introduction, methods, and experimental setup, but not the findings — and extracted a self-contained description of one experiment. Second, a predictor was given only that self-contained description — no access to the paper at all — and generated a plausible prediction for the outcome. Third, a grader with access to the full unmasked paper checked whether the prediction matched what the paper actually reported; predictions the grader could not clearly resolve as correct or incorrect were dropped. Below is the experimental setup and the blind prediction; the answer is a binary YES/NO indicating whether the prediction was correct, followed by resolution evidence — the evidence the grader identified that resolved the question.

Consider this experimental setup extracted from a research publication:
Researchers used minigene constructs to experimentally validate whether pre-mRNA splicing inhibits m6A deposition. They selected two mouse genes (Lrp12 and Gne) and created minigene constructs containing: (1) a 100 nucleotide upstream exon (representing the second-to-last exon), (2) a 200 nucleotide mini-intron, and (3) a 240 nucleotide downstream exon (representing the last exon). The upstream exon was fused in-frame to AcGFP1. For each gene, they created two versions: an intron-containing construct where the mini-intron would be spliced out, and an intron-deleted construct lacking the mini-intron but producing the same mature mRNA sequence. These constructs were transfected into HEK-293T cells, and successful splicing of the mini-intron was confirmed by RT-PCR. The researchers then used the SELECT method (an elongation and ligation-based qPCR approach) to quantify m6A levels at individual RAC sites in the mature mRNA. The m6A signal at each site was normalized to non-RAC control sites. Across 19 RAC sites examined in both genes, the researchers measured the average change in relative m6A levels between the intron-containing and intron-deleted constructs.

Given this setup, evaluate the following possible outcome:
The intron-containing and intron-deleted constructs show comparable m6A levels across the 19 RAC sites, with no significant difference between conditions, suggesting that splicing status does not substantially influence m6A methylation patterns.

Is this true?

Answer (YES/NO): NO